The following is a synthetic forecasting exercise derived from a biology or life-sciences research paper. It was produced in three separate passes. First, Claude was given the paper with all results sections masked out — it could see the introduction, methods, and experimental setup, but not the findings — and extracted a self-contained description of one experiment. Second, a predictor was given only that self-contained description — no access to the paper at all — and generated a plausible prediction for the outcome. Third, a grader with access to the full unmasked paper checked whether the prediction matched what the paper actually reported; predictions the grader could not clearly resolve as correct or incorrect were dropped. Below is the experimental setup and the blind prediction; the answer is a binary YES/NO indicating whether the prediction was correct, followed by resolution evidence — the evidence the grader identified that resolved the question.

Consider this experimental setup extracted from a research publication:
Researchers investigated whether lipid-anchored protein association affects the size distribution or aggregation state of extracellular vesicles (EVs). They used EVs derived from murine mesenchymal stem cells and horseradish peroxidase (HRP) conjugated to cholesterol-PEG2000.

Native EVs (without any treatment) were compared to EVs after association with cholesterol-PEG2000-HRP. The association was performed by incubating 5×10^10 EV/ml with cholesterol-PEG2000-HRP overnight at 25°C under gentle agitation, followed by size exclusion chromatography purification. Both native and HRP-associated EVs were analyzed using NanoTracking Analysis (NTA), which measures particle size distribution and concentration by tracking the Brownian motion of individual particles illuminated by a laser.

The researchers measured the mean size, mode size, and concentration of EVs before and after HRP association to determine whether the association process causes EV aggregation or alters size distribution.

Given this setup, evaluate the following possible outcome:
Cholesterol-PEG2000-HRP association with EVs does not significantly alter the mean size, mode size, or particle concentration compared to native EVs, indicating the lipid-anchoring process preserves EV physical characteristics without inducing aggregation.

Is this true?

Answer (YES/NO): YES